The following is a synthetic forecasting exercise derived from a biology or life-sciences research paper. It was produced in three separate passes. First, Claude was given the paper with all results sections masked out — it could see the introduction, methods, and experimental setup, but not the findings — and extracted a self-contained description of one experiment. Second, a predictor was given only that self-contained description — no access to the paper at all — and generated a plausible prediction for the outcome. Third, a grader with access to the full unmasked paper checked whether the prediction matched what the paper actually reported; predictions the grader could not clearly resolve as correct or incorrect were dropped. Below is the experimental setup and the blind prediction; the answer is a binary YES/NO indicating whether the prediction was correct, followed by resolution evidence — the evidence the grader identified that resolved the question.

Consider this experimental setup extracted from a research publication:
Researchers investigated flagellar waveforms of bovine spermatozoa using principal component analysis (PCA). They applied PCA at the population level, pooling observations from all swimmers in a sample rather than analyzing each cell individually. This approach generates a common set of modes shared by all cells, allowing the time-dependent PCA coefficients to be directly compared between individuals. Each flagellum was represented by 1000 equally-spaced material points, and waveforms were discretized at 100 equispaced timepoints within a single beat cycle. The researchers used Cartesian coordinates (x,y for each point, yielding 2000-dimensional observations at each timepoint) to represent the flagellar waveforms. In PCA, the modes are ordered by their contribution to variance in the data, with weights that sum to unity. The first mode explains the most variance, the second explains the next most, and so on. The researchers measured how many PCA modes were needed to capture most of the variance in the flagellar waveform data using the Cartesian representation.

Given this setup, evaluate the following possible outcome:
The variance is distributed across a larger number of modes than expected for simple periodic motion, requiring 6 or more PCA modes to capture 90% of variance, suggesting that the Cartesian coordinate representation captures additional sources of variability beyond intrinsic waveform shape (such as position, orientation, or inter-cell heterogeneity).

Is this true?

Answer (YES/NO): NO